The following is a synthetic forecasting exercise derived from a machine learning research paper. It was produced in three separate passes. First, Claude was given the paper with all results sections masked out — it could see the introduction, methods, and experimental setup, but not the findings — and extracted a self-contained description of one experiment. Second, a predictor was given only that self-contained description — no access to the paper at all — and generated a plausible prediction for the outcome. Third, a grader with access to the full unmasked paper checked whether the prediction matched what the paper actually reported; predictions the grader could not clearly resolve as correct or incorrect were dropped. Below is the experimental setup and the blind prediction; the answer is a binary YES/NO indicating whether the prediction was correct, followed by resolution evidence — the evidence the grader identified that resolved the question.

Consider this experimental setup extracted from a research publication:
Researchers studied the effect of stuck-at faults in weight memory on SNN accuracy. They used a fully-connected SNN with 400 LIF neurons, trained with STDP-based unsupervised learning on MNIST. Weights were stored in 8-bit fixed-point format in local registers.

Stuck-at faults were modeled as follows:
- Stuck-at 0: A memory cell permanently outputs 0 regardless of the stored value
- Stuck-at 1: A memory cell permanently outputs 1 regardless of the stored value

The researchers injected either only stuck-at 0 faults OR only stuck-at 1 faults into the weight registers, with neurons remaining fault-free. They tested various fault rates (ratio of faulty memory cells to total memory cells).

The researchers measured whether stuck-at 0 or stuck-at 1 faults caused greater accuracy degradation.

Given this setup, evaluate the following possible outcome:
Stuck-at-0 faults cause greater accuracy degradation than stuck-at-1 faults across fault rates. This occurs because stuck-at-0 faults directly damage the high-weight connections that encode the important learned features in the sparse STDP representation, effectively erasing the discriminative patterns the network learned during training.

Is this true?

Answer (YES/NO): NO